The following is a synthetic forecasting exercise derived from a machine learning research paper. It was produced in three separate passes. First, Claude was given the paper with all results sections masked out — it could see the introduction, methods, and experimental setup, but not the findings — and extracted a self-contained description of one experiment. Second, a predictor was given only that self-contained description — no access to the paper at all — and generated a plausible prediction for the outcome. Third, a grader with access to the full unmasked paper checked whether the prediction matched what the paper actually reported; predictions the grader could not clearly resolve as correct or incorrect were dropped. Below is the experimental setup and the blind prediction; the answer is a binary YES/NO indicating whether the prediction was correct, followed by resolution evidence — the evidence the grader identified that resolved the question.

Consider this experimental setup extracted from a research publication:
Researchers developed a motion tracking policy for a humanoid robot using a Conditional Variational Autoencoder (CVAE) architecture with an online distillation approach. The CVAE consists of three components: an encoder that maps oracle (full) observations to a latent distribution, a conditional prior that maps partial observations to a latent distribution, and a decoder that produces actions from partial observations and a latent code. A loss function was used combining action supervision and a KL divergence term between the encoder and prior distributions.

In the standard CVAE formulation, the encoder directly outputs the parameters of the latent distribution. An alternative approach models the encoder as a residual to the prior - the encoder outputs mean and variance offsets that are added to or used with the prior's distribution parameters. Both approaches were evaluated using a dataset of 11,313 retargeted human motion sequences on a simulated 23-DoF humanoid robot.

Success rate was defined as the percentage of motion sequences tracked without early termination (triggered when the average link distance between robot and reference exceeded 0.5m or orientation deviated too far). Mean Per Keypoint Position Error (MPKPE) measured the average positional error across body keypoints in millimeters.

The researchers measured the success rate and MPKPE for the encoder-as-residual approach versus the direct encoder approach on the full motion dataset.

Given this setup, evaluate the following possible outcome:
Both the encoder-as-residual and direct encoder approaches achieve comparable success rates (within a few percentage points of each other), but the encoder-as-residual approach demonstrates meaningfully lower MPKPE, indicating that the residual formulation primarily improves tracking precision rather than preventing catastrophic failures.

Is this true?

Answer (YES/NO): NO